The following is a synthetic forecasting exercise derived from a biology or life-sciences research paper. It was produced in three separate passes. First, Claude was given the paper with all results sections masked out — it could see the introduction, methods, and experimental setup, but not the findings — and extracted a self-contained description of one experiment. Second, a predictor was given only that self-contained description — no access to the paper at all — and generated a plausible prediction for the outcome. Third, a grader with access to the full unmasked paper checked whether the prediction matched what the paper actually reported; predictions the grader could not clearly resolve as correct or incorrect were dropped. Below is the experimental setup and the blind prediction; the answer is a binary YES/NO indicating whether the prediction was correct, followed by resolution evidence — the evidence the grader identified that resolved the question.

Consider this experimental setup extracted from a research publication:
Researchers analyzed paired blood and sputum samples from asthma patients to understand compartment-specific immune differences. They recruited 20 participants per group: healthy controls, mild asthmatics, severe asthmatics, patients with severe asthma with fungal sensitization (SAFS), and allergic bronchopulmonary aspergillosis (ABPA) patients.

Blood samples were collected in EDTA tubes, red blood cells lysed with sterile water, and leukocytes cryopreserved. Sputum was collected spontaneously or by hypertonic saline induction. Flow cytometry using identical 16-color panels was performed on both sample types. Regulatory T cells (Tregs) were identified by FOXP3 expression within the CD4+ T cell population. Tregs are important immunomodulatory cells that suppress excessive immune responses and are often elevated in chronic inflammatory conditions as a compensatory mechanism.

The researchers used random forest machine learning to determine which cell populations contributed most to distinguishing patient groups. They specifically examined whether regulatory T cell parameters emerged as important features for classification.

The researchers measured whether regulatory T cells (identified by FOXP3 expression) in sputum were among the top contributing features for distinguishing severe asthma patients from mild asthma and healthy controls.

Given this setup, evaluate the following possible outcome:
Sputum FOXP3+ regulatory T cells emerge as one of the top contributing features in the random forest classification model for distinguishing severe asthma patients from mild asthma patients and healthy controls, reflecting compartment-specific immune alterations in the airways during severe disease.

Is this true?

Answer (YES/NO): NO